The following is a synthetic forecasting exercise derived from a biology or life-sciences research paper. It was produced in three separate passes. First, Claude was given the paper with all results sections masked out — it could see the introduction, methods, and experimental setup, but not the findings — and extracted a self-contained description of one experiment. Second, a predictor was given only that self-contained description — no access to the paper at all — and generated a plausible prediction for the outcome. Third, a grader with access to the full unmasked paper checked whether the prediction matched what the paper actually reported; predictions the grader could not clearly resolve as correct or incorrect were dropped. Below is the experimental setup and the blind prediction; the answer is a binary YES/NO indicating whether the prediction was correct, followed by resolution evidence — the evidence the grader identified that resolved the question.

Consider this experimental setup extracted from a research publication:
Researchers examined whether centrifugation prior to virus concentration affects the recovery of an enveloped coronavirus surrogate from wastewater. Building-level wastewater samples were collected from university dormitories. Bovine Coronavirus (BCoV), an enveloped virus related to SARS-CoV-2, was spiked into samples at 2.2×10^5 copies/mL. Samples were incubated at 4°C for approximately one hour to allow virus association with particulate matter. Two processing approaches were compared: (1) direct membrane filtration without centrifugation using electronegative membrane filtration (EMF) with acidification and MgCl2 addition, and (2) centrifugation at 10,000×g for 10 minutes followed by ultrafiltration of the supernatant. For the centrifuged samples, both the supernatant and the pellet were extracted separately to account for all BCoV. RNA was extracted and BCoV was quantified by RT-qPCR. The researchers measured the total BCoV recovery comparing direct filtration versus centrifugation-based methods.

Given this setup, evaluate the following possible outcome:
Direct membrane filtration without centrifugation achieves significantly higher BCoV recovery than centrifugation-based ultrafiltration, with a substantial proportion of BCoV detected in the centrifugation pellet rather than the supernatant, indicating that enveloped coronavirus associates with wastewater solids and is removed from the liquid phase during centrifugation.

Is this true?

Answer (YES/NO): NO